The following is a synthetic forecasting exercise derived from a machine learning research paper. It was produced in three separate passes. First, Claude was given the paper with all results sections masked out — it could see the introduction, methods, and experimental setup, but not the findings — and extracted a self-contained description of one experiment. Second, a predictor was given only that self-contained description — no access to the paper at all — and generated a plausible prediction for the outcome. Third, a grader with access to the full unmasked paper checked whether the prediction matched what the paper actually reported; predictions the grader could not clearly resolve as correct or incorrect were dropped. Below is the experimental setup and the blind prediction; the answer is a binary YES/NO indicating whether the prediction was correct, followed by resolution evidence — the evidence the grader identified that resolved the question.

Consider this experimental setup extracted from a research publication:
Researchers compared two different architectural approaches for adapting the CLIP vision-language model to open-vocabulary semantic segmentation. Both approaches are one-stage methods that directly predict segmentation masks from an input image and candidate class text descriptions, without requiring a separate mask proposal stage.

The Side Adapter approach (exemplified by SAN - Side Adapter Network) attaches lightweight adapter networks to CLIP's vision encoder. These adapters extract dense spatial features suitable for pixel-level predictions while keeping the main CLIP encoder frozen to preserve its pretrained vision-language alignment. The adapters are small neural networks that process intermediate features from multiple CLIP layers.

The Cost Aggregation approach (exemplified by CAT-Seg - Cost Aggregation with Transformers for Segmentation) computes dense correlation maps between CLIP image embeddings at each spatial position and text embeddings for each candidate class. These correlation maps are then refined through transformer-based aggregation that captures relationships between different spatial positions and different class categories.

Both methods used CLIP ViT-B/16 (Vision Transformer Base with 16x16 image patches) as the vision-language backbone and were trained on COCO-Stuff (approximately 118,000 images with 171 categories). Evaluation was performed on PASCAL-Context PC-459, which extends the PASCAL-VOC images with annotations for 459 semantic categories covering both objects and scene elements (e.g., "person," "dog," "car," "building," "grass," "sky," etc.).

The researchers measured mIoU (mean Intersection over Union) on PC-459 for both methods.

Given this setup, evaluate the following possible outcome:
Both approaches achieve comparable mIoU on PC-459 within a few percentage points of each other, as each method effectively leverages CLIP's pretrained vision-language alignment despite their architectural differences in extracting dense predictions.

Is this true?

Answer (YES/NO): NO